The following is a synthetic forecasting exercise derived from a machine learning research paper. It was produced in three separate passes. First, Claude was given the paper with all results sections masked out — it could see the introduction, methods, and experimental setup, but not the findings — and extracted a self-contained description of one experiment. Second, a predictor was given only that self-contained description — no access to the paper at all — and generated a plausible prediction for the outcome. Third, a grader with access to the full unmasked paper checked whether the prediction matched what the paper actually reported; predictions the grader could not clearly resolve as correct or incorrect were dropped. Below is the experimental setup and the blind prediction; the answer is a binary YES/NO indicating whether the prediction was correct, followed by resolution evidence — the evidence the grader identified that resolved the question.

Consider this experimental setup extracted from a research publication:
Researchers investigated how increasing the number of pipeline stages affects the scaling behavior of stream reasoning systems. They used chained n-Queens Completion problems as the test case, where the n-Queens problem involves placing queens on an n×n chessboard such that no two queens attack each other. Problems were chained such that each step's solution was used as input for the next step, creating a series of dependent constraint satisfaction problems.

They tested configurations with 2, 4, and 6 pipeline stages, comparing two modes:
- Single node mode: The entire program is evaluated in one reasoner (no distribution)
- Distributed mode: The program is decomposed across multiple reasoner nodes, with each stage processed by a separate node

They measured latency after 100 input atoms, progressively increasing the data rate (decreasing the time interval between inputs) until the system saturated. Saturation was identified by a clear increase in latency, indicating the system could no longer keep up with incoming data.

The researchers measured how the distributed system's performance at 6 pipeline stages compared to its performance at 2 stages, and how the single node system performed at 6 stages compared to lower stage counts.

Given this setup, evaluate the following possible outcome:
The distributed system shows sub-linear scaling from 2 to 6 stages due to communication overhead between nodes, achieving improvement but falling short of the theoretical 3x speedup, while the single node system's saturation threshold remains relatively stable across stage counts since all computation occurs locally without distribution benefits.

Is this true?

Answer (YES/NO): NO